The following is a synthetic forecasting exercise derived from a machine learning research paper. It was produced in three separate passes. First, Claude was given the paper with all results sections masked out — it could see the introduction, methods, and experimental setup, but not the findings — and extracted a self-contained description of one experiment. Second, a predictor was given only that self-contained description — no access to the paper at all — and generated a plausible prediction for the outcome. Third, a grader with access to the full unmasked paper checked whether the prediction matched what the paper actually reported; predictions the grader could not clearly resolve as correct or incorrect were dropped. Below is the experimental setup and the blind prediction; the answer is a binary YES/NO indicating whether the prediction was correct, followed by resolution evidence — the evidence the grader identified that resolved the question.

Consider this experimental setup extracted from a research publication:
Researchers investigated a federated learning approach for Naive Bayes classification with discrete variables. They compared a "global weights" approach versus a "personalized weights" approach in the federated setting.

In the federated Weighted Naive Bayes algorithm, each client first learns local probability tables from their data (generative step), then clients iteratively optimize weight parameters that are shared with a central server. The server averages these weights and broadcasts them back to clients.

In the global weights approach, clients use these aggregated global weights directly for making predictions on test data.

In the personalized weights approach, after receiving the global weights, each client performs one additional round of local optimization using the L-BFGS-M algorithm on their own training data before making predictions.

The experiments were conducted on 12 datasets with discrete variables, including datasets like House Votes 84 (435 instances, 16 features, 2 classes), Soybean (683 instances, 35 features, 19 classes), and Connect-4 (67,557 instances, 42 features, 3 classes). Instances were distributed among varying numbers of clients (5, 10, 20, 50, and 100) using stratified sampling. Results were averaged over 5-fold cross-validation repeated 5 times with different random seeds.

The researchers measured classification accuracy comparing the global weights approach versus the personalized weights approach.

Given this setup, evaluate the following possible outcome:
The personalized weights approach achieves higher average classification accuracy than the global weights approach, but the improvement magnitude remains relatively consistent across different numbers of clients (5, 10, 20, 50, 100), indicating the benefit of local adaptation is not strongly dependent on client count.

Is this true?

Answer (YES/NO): NO